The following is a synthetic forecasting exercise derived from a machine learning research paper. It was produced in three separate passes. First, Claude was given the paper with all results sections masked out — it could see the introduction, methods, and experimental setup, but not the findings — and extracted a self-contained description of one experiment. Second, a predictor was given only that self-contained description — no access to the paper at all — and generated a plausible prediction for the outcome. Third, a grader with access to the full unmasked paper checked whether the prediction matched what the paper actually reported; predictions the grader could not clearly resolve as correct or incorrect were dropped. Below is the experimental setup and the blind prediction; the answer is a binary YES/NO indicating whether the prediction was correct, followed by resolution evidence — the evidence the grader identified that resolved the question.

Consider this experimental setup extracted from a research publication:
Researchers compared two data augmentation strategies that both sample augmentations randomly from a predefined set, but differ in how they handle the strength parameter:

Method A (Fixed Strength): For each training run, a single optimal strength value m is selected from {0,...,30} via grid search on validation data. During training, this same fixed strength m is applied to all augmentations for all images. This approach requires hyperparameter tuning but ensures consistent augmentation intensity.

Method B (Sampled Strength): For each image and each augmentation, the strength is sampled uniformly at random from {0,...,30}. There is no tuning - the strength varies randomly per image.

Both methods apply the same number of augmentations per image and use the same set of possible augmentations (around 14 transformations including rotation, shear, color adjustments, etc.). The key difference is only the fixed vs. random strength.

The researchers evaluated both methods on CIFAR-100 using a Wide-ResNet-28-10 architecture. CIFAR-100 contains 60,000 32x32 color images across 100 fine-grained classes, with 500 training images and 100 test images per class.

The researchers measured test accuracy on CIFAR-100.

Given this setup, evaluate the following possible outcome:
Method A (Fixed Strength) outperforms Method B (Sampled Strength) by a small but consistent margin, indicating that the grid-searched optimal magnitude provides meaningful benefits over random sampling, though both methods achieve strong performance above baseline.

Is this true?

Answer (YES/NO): NO